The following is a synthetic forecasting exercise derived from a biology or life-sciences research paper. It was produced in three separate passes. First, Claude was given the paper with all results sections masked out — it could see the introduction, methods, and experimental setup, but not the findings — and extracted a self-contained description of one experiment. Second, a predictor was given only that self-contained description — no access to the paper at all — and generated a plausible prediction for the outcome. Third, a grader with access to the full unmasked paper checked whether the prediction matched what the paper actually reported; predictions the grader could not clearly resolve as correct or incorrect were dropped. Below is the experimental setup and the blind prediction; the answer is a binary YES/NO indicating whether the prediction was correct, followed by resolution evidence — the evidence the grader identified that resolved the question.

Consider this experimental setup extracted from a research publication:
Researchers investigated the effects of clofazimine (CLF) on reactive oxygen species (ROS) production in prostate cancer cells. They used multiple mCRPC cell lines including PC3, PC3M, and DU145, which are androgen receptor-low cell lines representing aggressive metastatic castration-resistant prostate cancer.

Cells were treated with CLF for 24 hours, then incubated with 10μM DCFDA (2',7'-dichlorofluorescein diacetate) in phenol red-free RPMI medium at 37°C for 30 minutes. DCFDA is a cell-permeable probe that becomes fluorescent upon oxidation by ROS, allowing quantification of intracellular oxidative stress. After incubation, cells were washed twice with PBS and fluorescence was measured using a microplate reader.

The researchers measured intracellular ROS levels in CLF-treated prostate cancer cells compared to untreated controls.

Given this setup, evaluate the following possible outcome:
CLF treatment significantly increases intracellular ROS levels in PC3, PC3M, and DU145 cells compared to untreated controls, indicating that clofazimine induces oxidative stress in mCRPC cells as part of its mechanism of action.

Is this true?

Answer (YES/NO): NO